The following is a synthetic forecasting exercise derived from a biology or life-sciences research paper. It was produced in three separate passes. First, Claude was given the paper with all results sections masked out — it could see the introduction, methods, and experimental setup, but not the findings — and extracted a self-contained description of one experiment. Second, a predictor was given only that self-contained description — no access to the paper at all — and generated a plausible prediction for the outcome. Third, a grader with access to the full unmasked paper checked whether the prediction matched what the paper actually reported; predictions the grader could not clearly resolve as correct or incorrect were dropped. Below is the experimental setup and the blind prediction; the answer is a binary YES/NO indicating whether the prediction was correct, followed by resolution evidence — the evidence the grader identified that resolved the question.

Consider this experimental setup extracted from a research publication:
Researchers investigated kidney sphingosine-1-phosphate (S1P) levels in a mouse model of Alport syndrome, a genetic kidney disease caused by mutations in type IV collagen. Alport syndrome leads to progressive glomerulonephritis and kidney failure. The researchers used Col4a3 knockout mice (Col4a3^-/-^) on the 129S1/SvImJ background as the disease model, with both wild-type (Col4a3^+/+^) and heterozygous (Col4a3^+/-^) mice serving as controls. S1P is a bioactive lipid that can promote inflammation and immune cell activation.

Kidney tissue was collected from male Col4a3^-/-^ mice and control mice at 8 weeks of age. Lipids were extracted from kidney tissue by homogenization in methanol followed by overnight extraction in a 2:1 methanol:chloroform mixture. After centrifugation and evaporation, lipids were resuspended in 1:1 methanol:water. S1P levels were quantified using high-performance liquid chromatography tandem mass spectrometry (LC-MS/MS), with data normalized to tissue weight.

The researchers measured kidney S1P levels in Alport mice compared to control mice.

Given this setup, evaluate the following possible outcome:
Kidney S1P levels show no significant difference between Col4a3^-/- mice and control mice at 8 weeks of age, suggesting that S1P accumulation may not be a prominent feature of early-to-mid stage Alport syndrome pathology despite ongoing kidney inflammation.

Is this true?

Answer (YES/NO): NO